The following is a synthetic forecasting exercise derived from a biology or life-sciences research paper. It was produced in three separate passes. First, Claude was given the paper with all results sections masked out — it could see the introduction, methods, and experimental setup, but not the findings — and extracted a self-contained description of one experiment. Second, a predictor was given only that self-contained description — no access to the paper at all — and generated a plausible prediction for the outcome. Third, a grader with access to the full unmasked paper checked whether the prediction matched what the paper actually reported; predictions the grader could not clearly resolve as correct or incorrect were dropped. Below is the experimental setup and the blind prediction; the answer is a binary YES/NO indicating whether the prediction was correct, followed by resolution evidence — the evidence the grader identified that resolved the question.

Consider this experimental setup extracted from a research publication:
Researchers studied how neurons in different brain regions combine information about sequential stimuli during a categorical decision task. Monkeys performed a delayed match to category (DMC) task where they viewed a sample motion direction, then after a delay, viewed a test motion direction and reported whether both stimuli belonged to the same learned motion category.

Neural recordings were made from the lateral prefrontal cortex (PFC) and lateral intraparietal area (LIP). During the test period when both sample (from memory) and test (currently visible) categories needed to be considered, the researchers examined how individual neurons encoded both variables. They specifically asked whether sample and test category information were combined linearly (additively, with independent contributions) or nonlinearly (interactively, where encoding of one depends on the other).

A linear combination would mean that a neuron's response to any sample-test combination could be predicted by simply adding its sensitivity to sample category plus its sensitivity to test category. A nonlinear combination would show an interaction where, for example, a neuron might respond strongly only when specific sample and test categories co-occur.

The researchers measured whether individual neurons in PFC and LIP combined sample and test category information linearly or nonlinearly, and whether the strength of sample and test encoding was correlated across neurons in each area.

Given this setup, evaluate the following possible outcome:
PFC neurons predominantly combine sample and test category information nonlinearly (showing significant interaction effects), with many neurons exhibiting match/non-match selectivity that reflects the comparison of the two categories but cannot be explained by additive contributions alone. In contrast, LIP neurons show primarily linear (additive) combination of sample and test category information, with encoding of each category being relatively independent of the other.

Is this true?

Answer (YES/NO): YES